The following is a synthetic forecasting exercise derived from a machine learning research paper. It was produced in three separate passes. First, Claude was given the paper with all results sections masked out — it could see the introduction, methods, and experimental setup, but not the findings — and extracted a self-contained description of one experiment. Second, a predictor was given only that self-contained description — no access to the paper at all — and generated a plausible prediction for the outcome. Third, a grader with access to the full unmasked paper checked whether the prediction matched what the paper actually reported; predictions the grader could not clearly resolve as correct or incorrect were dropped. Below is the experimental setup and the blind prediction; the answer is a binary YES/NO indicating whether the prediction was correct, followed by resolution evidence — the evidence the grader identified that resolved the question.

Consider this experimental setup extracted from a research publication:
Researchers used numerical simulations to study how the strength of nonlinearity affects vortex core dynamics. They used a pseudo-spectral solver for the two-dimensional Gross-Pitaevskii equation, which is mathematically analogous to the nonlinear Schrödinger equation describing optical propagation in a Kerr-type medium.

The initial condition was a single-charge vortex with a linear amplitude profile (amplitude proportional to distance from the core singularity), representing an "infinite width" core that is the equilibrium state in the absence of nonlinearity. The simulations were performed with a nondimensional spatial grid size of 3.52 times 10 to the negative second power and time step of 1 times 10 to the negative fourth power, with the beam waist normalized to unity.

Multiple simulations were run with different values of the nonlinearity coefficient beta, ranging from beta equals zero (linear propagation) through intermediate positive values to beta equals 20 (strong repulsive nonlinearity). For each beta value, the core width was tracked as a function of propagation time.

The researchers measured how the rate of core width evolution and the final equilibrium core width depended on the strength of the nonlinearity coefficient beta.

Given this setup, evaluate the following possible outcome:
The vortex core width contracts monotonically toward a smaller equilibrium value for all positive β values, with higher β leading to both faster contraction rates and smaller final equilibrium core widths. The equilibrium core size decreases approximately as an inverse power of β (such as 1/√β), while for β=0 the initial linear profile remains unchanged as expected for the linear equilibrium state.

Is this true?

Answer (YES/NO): NO